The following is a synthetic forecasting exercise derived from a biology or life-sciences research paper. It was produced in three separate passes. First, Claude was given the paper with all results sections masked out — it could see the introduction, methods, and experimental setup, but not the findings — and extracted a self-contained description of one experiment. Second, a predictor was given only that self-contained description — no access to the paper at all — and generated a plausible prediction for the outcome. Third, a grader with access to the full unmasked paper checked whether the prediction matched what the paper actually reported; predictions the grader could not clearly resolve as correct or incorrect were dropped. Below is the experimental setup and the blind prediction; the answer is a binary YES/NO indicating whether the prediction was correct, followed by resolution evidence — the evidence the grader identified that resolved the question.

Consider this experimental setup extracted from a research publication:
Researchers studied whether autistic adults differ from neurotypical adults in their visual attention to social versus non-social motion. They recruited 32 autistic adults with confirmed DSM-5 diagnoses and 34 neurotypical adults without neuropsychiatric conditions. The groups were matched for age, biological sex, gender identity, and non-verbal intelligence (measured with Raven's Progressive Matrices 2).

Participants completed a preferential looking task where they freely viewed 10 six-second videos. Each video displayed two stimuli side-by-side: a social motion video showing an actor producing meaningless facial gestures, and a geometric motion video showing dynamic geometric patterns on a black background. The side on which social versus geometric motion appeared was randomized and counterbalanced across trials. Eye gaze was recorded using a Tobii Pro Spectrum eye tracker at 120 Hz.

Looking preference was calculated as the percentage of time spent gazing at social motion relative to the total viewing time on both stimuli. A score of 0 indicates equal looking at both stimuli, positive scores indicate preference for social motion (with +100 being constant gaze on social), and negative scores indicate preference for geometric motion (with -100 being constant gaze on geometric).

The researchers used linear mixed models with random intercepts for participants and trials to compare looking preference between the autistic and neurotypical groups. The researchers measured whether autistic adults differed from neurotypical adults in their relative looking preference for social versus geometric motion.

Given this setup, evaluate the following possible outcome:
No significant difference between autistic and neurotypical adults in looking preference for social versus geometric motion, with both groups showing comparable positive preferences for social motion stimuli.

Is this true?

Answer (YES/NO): NO